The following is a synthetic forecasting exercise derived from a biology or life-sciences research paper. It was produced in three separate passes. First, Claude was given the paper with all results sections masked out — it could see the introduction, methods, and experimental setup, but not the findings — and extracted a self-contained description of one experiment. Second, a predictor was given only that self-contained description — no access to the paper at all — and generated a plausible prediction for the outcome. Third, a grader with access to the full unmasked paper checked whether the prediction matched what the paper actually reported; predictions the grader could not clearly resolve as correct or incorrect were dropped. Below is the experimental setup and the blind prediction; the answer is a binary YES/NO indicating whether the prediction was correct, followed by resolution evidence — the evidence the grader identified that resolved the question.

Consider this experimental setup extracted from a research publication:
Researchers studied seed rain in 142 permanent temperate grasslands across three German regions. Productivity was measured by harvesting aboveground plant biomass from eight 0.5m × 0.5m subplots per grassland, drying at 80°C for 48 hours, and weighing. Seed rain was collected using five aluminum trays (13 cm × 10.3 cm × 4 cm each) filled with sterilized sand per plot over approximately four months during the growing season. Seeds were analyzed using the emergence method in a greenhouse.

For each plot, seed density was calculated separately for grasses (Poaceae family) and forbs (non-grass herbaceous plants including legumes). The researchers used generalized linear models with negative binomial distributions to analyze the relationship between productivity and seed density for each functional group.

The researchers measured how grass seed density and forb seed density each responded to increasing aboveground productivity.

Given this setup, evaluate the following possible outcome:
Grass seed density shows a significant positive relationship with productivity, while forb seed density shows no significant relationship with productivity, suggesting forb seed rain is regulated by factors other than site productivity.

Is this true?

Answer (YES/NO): NO